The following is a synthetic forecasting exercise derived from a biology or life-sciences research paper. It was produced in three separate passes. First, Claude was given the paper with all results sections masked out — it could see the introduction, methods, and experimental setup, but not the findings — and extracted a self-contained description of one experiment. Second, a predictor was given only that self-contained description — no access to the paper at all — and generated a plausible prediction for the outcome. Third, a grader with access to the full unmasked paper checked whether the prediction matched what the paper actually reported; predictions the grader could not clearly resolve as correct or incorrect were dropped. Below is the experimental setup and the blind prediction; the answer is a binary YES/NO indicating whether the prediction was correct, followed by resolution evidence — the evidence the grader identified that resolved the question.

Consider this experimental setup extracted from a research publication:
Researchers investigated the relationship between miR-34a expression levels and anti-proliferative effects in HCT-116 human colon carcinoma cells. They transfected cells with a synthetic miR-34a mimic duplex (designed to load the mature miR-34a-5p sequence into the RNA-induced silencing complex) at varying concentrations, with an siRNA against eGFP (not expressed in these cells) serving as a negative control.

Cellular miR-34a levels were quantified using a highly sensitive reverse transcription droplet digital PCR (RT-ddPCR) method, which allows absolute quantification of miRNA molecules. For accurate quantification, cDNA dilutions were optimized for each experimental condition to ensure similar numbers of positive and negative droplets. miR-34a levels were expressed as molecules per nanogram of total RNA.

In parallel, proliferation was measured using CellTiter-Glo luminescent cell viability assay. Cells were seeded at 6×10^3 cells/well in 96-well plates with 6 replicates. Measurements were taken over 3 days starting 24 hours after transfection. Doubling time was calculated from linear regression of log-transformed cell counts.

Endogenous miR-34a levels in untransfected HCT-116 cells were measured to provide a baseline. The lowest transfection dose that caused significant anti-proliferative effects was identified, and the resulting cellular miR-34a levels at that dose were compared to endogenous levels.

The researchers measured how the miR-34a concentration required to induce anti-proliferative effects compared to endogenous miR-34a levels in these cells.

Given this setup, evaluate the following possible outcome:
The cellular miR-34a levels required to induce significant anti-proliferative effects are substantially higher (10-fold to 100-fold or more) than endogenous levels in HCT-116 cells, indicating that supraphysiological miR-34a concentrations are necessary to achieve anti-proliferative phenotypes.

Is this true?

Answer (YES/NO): YES